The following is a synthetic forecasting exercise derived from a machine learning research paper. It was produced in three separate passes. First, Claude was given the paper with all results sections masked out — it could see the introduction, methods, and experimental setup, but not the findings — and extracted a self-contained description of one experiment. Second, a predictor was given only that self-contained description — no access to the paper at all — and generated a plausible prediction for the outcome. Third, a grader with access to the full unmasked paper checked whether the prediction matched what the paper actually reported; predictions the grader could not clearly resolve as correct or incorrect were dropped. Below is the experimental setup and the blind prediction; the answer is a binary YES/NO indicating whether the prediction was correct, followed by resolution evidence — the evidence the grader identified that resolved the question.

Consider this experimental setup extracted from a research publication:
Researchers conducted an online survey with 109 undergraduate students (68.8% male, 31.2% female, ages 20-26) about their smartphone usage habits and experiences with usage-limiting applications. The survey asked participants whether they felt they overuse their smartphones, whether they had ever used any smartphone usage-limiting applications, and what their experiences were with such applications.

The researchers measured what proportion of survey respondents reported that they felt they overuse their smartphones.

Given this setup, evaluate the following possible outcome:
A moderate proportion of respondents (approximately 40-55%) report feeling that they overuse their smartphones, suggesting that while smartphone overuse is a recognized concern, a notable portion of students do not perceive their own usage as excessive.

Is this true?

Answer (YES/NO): NO